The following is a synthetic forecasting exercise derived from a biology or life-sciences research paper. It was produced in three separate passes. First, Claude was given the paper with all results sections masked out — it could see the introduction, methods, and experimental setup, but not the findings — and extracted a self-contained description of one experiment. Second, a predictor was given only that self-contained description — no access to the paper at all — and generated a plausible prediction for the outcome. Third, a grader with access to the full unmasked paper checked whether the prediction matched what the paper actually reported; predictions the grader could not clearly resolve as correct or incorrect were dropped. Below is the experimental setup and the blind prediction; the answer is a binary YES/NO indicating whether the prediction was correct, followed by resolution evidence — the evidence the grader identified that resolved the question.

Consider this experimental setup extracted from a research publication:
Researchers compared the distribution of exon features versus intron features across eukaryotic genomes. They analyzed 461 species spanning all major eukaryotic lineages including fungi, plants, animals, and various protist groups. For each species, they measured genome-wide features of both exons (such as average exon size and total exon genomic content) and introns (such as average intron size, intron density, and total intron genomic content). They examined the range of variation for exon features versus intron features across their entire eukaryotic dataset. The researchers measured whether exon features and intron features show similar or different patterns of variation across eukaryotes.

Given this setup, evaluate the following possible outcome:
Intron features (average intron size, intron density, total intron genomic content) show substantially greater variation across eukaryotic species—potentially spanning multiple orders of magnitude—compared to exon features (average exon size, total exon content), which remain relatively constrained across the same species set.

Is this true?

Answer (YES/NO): YES